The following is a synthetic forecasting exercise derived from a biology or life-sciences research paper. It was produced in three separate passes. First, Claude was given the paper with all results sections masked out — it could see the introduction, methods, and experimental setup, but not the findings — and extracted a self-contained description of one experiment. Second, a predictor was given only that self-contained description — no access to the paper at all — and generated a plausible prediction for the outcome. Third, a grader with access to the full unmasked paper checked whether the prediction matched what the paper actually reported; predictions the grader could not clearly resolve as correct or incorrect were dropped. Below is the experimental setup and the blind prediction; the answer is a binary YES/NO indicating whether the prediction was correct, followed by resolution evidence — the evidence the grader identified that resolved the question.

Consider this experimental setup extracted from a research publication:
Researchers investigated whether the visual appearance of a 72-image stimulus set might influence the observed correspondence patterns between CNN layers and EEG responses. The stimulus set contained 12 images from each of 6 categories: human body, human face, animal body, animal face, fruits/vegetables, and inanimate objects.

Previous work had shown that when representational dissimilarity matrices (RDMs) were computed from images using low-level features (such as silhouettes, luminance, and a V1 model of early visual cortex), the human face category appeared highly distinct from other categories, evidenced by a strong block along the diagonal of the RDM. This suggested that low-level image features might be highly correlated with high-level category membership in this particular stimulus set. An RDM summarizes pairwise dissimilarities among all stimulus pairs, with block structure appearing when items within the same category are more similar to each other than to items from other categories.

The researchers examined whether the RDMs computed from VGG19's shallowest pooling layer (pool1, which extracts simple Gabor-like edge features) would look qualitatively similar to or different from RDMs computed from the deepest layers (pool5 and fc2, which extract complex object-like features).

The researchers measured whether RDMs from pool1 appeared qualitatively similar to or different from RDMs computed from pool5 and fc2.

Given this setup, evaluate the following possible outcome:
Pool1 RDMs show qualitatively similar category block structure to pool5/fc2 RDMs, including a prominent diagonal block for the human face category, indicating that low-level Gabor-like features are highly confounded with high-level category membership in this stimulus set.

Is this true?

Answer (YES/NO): YES